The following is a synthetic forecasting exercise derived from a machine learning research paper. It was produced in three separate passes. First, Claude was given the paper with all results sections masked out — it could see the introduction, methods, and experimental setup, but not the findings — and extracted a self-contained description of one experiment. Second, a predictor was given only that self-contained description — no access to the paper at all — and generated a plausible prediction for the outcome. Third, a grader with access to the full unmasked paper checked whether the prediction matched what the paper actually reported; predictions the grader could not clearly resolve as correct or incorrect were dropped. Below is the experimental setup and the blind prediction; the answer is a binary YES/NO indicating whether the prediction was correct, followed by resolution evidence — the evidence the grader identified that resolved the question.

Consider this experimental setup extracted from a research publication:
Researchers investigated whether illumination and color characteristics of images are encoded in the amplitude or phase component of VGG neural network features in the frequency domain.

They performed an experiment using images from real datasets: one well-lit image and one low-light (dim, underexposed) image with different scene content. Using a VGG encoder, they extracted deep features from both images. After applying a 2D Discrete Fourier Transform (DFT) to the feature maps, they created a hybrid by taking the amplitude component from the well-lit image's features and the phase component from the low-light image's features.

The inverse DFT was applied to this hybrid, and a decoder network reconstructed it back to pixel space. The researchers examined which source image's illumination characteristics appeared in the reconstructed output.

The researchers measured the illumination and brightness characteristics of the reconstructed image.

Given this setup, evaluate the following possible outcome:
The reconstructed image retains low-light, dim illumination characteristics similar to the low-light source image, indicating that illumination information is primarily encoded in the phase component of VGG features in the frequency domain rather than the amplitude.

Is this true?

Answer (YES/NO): NO